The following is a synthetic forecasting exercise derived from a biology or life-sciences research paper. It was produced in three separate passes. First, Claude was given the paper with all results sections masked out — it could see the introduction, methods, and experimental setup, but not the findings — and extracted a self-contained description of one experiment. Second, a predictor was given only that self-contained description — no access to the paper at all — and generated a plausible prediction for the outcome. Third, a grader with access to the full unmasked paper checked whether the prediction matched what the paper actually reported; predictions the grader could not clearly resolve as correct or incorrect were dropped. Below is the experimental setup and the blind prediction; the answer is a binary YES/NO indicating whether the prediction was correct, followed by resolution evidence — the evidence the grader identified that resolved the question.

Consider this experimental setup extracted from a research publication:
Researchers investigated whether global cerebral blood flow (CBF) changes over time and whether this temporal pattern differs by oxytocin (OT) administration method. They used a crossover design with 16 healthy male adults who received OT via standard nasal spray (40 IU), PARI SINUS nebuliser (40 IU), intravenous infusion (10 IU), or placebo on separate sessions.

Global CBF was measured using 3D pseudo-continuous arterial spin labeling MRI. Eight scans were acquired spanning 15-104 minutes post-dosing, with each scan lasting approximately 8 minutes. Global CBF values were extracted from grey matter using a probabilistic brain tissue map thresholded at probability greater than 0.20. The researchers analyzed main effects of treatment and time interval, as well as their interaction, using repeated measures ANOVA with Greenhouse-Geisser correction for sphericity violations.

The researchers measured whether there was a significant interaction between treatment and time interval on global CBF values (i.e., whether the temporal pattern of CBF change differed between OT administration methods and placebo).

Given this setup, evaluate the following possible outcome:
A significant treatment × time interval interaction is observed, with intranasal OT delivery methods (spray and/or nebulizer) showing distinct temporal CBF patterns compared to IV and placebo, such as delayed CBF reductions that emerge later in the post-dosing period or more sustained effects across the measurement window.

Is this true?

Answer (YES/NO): NO